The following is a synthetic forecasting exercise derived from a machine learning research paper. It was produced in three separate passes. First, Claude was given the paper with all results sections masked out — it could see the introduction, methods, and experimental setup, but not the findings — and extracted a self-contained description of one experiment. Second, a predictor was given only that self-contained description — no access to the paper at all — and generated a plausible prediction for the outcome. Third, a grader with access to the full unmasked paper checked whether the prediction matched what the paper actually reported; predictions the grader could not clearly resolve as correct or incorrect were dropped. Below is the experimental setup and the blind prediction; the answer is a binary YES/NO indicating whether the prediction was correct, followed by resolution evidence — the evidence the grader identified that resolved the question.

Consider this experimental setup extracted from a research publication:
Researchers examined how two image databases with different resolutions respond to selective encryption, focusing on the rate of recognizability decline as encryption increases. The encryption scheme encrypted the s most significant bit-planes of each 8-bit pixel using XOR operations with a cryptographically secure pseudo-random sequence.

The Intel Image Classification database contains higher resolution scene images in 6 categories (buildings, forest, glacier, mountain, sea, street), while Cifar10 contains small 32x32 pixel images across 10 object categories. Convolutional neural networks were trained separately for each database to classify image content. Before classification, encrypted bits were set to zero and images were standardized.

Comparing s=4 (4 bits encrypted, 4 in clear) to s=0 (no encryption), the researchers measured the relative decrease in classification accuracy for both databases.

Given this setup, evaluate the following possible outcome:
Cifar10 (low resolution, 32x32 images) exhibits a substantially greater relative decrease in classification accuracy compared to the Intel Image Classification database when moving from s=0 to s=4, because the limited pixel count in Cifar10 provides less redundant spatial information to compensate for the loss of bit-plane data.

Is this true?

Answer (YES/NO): YES